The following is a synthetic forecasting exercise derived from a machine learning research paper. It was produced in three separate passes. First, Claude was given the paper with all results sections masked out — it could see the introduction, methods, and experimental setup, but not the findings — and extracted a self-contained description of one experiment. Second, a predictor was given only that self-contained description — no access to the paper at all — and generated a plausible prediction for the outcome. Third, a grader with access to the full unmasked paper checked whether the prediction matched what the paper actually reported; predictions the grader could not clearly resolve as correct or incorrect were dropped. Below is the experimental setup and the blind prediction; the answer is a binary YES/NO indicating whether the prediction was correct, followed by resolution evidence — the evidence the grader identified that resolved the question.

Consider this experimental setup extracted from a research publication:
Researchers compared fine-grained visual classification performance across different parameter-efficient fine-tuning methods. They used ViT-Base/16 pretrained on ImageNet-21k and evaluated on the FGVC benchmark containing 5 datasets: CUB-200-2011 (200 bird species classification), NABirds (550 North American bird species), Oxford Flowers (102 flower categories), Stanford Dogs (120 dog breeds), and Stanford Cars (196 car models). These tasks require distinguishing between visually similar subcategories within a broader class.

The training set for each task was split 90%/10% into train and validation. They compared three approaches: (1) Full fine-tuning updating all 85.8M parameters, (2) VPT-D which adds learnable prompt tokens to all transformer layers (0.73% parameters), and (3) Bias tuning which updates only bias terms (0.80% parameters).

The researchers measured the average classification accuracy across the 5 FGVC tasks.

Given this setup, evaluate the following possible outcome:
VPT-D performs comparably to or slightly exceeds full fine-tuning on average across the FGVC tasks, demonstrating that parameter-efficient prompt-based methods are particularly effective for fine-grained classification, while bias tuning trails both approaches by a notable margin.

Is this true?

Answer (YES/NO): NO